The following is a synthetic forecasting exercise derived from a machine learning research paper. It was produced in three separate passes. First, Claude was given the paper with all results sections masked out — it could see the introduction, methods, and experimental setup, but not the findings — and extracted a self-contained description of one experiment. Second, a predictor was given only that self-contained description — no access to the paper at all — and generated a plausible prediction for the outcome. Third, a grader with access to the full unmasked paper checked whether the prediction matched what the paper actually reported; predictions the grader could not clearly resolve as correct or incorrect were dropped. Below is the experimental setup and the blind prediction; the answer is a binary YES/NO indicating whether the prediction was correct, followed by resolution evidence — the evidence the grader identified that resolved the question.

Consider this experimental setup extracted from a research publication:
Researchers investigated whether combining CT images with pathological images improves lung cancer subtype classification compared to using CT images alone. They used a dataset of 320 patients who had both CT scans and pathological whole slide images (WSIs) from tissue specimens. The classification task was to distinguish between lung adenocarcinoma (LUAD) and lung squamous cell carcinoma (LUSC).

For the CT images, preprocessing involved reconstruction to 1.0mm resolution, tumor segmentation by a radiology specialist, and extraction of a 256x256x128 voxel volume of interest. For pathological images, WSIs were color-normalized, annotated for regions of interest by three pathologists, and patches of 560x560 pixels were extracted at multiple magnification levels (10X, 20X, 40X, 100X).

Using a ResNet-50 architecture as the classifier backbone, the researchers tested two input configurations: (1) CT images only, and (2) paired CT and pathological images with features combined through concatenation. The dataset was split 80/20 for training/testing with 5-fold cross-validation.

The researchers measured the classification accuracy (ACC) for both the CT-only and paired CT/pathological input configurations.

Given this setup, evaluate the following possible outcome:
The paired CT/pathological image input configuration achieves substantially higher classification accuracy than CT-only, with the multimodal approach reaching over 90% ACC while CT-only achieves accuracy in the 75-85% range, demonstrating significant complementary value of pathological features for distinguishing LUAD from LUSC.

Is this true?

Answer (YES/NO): YES